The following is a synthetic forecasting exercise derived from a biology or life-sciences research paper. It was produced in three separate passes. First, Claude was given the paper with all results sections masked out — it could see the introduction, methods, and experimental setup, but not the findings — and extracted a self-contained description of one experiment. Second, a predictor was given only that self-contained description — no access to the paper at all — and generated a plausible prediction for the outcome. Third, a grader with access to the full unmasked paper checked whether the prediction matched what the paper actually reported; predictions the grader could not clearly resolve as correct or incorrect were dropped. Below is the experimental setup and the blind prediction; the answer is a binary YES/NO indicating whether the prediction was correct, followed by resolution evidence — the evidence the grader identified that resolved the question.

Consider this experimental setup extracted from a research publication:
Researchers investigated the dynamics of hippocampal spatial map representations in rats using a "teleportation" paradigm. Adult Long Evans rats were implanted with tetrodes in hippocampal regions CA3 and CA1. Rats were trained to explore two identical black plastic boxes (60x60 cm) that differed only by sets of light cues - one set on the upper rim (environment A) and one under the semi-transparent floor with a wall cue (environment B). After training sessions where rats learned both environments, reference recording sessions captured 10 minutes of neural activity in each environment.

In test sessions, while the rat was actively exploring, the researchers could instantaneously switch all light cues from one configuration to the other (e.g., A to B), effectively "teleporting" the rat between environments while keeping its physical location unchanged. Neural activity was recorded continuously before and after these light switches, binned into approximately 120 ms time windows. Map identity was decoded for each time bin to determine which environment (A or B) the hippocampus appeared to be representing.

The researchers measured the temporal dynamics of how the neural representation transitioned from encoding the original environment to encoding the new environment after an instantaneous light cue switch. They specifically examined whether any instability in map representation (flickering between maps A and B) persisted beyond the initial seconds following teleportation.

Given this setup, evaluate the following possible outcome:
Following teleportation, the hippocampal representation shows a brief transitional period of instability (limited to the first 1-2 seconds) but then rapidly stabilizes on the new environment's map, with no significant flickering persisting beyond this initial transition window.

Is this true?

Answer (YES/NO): NO